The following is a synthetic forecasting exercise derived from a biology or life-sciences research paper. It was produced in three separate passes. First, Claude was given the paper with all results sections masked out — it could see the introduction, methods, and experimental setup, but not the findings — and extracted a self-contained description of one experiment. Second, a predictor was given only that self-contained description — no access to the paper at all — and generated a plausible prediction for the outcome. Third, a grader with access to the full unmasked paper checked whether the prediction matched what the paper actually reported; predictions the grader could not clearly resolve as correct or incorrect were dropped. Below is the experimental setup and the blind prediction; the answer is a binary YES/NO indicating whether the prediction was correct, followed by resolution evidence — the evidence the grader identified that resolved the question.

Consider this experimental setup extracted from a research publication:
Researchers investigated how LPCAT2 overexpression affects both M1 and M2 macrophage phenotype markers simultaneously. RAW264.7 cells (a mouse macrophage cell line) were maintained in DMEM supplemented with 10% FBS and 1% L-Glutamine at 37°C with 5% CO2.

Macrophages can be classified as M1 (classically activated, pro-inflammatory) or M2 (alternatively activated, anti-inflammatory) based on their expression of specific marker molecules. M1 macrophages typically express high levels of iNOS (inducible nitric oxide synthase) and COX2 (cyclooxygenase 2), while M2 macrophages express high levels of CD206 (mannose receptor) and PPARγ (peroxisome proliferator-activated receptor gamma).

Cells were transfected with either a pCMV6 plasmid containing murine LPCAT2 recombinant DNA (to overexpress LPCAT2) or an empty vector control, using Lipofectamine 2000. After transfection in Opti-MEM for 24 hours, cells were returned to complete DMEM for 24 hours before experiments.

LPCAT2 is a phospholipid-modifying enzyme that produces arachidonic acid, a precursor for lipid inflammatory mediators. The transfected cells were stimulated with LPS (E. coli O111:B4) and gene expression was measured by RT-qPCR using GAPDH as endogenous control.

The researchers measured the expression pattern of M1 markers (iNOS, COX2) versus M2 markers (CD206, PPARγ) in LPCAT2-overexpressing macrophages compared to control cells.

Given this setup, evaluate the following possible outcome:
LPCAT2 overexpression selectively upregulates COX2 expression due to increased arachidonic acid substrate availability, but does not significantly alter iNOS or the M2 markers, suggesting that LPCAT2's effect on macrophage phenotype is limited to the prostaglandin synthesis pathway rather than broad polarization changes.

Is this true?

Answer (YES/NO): NO